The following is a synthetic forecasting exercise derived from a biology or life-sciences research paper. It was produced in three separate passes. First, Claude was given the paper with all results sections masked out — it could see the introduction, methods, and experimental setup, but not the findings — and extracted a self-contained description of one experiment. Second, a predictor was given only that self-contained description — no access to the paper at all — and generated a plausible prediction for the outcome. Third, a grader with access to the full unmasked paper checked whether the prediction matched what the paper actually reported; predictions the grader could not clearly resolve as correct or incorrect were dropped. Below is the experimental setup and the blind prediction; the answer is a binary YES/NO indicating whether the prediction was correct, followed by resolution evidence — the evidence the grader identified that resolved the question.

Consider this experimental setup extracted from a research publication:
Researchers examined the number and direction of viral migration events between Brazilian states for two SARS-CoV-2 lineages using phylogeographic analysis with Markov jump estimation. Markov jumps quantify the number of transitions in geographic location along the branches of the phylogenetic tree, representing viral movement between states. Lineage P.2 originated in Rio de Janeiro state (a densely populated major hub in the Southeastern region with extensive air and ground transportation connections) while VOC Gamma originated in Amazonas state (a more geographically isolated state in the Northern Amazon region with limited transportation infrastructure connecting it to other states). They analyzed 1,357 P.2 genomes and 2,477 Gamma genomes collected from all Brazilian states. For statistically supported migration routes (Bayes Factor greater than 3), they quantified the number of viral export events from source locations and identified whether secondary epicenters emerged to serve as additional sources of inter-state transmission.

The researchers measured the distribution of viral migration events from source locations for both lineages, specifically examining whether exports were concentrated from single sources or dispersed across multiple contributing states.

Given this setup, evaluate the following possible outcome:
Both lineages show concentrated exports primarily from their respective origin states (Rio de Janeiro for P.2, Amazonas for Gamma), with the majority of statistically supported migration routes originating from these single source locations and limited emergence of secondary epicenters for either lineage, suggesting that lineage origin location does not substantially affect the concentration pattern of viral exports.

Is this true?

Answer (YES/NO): NO